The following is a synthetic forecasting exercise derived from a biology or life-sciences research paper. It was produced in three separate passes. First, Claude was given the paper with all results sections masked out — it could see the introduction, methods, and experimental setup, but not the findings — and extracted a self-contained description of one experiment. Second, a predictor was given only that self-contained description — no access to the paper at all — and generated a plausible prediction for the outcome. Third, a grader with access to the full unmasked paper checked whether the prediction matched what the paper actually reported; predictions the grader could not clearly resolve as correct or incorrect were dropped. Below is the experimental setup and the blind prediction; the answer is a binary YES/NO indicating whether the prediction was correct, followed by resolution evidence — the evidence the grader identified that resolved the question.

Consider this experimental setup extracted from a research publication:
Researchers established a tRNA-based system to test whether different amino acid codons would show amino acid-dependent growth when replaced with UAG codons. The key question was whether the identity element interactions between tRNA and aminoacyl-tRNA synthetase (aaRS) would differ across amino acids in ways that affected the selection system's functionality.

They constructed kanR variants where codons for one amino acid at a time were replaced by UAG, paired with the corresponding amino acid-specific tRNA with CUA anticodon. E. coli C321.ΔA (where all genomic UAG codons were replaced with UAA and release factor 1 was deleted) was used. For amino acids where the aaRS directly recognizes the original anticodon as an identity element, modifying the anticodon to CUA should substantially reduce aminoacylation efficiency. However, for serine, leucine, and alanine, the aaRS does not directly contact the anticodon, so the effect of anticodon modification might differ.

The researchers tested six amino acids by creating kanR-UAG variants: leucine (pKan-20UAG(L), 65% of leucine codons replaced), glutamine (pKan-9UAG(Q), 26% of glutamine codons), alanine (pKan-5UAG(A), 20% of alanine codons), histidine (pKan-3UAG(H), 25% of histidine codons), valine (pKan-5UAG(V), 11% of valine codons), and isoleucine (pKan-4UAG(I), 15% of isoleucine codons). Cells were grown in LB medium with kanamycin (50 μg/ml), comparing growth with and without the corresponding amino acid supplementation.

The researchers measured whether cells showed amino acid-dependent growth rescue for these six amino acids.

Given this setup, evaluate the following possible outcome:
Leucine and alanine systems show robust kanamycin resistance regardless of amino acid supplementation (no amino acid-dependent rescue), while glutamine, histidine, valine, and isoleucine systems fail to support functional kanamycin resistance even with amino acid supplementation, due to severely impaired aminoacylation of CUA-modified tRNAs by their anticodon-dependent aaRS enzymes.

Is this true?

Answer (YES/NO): NO